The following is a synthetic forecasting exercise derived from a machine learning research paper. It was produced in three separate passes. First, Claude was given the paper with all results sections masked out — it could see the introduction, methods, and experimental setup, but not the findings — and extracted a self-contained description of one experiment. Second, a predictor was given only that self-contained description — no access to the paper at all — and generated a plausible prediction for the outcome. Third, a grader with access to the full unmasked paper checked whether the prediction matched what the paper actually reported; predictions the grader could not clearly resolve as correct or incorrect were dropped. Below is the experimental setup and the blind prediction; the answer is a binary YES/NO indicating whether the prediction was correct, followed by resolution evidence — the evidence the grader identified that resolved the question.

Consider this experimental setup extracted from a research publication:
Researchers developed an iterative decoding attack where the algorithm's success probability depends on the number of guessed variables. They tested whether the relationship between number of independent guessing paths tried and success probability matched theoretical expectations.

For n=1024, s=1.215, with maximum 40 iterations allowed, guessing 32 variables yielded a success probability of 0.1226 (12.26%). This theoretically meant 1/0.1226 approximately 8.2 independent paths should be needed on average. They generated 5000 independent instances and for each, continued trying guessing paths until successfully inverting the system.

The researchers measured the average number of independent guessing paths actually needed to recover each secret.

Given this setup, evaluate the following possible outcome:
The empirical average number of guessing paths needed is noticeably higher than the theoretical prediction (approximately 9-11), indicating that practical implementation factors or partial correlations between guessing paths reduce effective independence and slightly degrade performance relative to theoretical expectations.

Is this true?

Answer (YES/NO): NO